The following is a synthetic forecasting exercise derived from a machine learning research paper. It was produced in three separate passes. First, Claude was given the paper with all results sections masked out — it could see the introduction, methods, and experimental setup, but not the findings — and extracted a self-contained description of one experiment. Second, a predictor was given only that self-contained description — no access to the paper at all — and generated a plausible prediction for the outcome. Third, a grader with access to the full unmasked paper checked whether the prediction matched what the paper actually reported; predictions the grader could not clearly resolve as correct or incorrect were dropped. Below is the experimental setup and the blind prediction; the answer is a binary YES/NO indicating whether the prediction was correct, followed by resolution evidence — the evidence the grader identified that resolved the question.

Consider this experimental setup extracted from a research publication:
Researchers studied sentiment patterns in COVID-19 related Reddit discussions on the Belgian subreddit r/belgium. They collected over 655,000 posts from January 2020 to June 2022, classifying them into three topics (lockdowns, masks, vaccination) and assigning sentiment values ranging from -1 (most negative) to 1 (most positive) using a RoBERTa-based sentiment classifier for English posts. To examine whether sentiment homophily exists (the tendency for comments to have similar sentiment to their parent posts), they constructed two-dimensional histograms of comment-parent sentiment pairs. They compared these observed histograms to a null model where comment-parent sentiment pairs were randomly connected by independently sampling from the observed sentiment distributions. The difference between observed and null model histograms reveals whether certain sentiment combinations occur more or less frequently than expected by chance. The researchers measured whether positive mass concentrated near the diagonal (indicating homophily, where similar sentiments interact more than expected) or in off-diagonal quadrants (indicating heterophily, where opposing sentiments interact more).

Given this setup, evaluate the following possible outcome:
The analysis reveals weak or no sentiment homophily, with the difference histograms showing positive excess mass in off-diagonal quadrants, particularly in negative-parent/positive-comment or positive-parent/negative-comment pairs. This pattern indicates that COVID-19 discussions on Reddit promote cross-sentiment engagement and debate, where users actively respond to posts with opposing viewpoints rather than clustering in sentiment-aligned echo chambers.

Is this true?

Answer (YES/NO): NO